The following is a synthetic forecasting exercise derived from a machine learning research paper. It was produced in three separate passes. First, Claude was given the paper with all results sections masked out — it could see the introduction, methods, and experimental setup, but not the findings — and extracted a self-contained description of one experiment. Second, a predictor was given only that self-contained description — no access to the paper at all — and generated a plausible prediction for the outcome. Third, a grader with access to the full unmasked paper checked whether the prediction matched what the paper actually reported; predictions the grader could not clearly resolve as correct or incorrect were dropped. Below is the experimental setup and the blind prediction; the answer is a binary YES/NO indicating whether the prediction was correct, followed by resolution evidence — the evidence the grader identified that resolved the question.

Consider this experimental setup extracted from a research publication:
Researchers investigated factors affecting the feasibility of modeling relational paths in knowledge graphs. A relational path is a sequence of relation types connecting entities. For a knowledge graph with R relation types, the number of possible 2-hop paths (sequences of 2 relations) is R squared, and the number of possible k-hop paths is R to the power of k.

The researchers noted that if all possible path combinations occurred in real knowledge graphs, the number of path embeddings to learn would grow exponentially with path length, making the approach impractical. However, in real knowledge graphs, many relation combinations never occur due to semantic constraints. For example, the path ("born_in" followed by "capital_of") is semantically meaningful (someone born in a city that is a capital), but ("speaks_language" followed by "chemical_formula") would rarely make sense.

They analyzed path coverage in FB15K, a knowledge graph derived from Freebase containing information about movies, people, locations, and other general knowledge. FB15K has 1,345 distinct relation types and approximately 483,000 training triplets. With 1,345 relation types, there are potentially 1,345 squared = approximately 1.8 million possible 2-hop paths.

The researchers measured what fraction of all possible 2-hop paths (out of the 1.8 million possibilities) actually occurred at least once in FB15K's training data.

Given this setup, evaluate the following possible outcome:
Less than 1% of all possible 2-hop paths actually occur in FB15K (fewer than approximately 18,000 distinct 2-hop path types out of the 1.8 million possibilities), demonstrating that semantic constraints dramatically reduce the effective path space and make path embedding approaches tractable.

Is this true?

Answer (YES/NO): NO